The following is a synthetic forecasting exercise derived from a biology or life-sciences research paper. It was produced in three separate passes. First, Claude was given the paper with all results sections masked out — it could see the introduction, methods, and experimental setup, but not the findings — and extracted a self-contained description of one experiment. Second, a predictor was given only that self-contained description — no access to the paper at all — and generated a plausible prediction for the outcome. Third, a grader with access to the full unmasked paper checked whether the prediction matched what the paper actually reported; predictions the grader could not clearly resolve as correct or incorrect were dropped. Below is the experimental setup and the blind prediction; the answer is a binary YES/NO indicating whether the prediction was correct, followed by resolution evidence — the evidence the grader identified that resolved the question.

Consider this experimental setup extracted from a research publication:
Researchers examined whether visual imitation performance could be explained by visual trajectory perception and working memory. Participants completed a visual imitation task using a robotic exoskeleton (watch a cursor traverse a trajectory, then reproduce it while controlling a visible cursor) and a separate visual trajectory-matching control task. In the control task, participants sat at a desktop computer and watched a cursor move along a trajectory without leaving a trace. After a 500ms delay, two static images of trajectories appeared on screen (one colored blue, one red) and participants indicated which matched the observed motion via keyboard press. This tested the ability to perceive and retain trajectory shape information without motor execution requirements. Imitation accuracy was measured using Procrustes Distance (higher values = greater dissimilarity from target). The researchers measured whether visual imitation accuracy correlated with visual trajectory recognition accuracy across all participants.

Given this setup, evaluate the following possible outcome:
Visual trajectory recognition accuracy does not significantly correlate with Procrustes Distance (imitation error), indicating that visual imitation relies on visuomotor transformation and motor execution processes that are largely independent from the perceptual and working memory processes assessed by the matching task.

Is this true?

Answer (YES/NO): NO